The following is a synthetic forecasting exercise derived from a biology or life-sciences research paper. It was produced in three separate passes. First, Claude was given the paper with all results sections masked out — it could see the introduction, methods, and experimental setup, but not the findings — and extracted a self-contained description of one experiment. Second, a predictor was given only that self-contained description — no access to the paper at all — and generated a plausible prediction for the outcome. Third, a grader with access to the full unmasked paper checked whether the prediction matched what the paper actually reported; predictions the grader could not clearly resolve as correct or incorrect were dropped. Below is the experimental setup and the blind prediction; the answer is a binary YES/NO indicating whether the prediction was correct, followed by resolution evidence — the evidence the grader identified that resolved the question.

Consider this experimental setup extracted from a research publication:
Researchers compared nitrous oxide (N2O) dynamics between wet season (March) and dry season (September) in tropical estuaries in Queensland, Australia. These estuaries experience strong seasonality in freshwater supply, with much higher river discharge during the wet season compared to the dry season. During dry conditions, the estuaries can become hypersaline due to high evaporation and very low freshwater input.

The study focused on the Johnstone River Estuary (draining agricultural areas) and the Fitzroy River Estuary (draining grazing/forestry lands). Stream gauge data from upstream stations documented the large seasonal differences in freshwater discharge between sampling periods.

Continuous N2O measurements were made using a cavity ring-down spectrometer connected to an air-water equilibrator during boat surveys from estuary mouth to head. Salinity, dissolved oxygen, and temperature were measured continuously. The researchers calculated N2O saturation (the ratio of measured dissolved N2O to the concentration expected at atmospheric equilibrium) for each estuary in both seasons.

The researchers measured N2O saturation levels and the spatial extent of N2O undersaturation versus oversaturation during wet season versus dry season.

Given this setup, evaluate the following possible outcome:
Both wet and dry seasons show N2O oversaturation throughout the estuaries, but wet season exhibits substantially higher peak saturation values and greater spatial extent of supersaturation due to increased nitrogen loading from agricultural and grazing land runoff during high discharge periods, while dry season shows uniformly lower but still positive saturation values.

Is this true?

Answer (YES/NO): NO